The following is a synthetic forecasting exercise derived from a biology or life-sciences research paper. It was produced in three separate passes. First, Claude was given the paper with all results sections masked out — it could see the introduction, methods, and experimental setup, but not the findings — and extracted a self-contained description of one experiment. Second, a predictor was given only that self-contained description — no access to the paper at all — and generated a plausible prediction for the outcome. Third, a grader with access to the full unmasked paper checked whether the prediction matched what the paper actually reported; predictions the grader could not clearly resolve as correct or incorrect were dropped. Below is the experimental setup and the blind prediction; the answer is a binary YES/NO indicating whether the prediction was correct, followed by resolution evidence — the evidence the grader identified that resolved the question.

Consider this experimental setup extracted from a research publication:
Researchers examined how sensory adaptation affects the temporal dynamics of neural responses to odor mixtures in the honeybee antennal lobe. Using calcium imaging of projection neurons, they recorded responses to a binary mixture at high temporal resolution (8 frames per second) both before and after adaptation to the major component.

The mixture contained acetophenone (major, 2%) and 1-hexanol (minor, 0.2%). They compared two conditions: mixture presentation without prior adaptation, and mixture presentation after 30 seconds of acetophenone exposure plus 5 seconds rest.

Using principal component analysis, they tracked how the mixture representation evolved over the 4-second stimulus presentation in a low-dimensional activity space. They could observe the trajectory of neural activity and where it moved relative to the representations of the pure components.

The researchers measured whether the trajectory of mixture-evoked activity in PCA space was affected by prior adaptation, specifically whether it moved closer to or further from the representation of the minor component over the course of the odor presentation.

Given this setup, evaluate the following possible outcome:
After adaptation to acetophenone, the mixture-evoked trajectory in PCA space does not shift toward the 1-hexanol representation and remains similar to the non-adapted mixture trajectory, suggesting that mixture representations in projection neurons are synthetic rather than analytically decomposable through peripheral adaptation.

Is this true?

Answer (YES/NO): NO